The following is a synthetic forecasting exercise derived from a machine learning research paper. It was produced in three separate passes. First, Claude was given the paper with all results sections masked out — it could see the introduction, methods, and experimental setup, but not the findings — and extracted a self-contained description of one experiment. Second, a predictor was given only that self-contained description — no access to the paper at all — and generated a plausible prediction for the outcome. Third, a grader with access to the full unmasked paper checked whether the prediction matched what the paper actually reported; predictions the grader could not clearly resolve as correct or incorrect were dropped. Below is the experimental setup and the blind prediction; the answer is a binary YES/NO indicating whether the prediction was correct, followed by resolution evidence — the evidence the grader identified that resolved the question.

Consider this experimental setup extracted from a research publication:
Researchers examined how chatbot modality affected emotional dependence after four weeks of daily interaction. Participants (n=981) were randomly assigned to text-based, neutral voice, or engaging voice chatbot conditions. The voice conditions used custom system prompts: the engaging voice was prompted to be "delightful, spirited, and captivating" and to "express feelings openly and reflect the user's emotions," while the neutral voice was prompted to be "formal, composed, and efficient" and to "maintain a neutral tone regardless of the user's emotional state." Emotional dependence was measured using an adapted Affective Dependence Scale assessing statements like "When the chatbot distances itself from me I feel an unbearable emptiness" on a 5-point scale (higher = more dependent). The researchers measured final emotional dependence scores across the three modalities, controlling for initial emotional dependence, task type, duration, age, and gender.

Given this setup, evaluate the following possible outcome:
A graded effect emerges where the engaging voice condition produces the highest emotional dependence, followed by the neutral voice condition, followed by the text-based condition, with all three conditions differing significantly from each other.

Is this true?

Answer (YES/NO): NO